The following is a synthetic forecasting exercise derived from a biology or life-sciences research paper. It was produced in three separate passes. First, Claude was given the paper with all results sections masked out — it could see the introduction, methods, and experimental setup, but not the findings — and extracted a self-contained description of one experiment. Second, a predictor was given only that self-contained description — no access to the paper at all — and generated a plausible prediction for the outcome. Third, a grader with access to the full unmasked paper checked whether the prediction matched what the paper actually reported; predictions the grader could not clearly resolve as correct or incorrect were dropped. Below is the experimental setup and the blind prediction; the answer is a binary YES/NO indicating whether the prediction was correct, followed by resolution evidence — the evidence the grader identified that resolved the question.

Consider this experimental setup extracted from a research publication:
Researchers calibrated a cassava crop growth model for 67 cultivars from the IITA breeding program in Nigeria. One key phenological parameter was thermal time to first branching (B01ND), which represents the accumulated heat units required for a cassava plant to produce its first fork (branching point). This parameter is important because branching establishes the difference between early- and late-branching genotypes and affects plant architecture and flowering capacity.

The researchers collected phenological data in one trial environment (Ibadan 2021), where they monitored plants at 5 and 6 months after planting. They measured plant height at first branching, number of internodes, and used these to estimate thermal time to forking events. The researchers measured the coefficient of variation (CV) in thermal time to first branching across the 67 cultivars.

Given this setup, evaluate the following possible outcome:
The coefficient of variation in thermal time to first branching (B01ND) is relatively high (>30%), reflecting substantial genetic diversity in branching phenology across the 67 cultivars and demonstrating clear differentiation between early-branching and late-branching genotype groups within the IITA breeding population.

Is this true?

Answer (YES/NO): YES